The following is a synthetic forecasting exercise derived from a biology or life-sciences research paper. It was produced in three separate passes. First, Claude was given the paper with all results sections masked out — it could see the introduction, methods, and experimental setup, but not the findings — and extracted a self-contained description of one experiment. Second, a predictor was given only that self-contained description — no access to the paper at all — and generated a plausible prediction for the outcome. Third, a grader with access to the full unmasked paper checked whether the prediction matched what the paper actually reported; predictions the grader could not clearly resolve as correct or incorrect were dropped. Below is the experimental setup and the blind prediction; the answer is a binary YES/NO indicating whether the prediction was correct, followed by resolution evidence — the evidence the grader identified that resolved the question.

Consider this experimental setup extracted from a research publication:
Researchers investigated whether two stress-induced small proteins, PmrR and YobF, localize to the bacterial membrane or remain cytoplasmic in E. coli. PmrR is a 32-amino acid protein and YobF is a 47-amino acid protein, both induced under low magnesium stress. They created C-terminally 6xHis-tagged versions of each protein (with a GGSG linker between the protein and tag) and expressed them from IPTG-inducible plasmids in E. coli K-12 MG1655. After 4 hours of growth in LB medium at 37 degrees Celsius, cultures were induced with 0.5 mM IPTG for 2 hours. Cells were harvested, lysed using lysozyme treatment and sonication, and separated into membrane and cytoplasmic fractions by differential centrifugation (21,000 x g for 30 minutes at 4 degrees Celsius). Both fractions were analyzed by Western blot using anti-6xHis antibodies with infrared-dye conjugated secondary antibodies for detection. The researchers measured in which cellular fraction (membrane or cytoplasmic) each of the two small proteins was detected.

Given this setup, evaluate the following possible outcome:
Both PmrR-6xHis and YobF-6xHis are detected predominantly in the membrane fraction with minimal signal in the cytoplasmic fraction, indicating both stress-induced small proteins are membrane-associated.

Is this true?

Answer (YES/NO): NO